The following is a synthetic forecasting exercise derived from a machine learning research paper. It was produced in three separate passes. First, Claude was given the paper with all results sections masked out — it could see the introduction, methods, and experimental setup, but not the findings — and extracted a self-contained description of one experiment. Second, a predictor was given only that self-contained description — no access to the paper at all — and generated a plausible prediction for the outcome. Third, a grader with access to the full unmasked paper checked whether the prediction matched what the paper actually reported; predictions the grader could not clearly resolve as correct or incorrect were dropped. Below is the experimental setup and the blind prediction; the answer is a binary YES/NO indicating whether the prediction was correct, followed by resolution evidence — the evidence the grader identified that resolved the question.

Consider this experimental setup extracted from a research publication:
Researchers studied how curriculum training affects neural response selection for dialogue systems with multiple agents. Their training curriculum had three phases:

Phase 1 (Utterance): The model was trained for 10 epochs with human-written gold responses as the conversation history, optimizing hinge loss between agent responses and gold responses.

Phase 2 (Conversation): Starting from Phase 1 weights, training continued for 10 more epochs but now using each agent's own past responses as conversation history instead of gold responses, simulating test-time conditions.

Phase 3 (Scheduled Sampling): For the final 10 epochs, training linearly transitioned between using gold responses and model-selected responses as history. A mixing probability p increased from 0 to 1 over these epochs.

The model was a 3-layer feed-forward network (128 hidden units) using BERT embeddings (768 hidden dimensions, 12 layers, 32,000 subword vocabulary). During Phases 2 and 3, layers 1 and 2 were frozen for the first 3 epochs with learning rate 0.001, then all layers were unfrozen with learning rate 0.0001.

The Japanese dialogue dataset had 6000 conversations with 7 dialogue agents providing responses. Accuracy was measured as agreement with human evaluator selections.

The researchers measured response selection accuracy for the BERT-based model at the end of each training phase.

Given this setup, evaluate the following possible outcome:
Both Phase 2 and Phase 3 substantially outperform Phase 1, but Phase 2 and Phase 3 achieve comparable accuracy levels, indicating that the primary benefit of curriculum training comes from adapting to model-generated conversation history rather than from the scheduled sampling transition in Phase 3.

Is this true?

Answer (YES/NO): NO